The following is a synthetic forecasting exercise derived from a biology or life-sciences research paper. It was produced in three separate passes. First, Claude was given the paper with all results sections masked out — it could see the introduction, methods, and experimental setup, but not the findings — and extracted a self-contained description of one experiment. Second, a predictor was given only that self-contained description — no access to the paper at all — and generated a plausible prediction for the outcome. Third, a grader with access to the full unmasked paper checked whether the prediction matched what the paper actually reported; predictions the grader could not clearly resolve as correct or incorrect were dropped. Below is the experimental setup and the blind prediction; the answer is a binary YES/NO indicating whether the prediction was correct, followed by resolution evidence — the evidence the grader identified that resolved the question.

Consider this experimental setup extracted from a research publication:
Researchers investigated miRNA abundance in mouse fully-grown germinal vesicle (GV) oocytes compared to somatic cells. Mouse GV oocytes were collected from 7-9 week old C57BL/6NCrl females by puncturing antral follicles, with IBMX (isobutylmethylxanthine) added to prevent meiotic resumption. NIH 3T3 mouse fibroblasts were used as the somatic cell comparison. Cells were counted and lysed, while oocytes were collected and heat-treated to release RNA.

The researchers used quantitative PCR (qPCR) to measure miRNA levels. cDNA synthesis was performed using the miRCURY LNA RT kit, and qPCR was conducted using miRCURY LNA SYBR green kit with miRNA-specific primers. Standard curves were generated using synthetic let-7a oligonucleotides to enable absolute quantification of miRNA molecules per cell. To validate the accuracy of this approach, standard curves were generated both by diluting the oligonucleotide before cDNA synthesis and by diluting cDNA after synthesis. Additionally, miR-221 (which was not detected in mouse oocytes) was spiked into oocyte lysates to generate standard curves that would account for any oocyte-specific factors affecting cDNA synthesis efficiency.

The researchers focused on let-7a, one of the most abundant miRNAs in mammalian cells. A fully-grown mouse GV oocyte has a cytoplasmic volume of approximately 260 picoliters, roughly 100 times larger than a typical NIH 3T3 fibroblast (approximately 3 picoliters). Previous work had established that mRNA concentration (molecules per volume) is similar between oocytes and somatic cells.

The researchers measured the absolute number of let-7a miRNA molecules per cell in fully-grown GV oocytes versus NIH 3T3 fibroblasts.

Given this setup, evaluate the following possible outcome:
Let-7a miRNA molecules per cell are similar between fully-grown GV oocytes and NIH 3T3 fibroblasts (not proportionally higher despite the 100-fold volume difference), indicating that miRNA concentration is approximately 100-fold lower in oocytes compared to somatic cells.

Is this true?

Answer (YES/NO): YES